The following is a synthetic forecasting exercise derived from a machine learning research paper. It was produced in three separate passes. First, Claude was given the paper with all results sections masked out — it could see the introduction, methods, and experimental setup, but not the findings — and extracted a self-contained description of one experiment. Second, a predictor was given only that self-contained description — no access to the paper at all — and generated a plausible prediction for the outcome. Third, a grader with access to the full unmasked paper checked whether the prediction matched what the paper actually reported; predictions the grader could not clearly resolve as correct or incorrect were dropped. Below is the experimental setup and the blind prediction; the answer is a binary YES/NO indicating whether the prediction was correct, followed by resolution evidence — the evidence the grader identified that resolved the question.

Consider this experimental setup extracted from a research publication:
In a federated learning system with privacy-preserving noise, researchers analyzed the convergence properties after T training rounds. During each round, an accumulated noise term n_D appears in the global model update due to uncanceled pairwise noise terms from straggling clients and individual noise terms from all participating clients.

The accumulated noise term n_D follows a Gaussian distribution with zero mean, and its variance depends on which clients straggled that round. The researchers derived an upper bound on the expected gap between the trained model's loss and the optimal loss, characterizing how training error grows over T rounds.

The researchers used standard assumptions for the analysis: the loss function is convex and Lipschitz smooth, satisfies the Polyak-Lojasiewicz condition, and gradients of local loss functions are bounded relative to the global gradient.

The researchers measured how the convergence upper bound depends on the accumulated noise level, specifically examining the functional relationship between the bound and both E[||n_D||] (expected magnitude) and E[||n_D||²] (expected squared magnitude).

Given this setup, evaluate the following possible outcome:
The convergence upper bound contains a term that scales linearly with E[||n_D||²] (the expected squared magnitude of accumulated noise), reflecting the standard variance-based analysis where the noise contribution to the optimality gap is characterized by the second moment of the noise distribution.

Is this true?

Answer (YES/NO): YES